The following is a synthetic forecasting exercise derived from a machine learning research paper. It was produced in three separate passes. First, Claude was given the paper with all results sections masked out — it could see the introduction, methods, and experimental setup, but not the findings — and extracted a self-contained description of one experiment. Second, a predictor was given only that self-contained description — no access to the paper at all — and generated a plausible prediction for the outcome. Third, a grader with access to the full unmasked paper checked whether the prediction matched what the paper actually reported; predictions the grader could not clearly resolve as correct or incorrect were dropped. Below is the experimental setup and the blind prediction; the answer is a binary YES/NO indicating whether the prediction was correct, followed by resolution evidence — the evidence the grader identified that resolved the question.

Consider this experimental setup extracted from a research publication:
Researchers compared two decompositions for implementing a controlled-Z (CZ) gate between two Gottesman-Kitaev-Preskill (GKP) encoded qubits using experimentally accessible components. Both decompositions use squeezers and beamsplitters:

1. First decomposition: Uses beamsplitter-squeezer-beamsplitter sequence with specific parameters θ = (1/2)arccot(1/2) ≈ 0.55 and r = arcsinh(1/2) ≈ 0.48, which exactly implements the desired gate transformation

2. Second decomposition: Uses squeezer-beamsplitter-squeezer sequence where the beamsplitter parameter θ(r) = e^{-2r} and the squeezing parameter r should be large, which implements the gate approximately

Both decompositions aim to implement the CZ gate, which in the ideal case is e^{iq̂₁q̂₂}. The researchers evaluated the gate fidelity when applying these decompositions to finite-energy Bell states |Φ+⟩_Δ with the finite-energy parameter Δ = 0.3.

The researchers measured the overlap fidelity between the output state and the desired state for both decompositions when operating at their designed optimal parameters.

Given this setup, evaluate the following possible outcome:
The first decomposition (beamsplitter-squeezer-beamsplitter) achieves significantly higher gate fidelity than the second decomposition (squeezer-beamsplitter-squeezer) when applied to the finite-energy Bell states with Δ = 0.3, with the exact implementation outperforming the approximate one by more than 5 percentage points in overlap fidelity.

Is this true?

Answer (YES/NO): NO